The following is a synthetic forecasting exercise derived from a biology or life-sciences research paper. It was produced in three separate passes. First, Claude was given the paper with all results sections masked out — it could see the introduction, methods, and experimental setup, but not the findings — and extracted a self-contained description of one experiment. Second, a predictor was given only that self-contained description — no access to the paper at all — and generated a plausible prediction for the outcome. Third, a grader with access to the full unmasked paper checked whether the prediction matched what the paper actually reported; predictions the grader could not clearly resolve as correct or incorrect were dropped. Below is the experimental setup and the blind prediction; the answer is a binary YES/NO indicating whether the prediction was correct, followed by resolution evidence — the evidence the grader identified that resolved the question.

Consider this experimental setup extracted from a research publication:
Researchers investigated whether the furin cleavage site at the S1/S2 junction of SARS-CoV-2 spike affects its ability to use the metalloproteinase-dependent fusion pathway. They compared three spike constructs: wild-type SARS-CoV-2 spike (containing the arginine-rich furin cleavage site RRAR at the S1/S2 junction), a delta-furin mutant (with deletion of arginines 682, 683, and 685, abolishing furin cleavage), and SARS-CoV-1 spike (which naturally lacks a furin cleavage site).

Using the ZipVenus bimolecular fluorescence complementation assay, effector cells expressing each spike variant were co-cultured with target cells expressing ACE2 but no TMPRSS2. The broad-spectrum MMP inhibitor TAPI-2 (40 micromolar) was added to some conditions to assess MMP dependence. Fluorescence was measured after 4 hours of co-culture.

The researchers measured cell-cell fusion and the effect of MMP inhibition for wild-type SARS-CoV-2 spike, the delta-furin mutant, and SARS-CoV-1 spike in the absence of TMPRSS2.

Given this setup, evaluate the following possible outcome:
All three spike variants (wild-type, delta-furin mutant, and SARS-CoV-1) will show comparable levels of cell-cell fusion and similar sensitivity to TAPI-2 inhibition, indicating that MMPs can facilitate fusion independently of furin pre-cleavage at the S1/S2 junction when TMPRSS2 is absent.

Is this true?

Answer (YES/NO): NO